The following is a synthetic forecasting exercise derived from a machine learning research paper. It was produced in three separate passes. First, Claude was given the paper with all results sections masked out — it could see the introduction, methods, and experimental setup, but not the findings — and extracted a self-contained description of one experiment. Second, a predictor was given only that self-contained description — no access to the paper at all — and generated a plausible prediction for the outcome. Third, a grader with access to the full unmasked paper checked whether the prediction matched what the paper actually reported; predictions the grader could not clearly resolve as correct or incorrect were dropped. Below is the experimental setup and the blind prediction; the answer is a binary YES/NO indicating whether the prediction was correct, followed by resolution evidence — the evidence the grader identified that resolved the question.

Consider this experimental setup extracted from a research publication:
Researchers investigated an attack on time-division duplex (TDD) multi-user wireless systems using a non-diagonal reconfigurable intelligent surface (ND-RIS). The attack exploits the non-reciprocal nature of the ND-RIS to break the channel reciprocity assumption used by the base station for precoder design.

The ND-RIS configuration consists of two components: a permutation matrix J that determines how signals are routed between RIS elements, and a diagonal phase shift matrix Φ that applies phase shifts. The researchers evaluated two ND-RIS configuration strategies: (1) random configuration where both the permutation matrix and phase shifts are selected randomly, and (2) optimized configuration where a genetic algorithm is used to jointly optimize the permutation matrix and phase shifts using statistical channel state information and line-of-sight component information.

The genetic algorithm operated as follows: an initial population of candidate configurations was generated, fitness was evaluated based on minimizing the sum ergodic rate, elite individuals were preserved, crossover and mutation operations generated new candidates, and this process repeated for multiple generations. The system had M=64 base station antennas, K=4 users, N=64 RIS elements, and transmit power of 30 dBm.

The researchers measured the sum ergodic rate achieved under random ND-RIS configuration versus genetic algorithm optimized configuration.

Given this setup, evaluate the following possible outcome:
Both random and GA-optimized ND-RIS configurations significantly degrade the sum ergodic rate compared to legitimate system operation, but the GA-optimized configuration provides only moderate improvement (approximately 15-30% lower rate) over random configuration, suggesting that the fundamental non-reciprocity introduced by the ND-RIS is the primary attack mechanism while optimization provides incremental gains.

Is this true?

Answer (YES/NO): NO